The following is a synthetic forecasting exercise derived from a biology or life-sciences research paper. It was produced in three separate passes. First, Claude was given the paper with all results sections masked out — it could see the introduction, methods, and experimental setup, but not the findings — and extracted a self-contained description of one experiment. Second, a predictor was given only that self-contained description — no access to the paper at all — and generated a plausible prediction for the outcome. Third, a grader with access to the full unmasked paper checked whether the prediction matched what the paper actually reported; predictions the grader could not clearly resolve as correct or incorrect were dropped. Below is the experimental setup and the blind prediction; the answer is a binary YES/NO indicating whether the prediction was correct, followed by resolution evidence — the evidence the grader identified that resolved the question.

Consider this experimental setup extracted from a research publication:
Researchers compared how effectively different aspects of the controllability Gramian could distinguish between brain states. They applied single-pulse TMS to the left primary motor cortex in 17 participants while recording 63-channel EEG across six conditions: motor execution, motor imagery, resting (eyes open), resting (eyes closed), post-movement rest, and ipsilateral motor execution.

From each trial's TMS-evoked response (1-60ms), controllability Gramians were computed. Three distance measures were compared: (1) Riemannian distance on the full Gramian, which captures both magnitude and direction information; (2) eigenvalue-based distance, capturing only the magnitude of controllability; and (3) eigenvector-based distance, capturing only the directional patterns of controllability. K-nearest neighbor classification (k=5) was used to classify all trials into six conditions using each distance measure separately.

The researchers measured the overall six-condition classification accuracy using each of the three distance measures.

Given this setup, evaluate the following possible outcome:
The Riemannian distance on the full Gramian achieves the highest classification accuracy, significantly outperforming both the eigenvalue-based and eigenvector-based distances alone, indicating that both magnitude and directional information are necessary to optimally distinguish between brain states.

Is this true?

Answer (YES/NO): NO